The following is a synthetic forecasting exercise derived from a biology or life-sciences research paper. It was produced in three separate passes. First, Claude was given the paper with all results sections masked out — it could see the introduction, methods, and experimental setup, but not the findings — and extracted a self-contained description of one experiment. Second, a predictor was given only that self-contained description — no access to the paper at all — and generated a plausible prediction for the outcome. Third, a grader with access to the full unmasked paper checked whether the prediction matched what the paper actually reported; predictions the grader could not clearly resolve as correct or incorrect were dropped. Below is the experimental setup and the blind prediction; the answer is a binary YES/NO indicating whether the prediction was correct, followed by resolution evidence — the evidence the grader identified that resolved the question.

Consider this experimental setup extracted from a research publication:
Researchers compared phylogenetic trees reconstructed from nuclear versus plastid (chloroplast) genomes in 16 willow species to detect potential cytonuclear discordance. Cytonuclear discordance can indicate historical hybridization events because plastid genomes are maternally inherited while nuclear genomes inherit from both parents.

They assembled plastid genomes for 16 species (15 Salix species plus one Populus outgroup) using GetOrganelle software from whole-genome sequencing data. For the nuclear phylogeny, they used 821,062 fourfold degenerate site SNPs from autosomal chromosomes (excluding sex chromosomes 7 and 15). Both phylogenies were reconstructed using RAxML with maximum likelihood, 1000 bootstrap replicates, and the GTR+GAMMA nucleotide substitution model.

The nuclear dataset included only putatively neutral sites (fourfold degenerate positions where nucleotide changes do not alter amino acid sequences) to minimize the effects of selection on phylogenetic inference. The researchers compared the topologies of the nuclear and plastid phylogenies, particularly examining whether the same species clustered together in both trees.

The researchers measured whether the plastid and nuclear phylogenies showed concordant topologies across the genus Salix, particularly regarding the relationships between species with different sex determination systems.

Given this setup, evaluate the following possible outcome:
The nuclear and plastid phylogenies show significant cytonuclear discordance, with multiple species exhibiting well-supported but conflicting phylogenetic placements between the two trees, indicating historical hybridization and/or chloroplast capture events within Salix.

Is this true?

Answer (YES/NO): YES